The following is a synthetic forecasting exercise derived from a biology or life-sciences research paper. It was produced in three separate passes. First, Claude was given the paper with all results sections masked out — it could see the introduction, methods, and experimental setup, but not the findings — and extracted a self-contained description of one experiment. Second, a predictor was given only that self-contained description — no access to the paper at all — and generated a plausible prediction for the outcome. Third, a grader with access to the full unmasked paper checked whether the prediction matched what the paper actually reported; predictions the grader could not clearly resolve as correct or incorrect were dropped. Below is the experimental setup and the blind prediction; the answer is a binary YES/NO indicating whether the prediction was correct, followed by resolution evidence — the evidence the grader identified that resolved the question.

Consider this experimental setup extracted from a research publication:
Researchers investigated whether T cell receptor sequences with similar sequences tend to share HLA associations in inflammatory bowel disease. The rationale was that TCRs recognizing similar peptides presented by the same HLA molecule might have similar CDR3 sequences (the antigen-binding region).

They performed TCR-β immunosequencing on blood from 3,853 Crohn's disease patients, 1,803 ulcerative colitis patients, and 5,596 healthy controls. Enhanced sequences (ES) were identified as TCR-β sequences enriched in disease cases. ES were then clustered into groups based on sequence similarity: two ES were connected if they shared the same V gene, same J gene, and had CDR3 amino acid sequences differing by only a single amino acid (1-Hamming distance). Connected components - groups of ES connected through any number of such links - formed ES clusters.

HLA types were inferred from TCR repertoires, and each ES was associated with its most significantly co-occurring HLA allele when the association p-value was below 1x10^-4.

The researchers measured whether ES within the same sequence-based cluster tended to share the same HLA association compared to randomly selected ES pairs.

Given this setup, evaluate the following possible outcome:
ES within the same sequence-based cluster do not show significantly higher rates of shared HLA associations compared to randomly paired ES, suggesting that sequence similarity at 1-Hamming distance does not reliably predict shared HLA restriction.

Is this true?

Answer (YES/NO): NO